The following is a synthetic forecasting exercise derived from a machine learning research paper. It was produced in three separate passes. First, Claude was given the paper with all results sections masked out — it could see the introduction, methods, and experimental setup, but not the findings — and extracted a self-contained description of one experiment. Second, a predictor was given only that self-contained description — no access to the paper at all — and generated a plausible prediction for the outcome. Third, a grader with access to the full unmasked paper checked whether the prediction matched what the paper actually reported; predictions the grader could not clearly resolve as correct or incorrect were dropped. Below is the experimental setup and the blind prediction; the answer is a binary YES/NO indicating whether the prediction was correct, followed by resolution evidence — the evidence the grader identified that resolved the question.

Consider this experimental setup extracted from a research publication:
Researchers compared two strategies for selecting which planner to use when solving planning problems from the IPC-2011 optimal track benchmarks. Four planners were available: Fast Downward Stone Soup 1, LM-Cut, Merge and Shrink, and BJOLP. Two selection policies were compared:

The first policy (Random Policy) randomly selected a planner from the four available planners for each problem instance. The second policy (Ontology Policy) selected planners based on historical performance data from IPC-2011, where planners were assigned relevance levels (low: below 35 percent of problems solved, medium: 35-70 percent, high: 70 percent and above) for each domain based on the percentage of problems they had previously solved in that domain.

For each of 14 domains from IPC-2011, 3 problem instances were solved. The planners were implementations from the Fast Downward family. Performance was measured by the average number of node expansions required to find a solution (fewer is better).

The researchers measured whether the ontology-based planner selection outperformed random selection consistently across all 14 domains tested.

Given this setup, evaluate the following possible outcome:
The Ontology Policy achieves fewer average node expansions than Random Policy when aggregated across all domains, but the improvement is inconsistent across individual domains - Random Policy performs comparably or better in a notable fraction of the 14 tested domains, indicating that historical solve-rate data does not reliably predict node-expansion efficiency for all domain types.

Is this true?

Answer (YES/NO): YES